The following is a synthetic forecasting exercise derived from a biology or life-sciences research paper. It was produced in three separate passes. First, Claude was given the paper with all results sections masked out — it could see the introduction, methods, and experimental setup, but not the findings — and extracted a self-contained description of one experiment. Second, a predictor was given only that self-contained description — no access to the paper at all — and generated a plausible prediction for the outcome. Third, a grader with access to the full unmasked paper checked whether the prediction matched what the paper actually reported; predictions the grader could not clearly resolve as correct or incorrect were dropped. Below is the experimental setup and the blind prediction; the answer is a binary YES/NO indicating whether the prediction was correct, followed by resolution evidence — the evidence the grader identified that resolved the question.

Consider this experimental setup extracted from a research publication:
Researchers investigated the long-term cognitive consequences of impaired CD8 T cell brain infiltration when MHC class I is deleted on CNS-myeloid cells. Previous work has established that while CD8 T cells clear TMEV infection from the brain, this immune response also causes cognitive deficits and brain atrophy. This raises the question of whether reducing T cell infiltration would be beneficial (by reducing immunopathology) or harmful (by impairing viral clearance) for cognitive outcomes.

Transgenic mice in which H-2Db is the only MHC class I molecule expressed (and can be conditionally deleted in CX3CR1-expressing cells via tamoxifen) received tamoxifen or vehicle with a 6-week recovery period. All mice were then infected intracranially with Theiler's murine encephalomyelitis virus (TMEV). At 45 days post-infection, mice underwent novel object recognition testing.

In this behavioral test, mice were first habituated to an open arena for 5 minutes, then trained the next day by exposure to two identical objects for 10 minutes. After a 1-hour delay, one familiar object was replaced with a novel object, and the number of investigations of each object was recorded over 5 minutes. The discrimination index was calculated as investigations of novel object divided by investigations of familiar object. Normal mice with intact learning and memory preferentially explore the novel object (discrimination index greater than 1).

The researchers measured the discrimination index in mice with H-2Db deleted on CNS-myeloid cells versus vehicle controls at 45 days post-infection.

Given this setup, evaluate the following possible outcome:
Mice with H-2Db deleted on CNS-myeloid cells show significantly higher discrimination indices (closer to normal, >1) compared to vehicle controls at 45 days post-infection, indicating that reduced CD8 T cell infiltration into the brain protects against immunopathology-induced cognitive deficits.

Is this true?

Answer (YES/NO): NO